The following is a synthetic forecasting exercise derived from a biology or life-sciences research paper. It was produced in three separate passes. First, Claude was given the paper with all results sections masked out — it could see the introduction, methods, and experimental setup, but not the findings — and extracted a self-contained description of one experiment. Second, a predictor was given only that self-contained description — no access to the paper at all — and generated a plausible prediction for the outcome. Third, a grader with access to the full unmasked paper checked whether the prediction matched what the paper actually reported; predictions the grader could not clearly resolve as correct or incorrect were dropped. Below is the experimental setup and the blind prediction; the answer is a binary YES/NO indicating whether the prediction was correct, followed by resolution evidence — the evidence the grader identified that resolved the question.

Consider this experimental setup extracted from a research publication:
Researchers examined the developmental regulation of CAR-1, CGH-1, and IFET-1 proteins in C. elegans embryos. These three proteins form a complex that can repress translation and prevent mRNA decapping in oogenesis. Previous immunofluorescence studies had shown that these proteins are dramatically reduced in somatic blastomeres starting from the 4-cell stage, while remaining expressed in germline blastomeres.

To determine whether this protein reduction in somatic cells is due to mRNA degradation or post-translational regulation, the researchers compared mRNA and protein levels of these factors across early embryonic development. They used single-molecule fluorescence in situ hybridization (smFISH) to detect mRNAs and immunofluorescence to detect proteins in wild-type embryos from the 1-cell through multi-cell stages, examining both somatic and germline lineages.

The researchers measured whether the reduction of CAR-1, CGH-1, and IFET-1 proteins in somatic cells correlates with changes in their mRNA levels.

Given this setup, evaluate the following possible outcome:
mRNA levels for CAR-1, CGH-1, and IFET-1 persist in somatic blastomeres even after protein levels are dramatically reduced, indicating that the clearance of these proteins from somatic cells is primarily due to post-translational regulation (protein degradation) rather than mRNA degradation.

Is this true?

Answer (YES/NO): NO